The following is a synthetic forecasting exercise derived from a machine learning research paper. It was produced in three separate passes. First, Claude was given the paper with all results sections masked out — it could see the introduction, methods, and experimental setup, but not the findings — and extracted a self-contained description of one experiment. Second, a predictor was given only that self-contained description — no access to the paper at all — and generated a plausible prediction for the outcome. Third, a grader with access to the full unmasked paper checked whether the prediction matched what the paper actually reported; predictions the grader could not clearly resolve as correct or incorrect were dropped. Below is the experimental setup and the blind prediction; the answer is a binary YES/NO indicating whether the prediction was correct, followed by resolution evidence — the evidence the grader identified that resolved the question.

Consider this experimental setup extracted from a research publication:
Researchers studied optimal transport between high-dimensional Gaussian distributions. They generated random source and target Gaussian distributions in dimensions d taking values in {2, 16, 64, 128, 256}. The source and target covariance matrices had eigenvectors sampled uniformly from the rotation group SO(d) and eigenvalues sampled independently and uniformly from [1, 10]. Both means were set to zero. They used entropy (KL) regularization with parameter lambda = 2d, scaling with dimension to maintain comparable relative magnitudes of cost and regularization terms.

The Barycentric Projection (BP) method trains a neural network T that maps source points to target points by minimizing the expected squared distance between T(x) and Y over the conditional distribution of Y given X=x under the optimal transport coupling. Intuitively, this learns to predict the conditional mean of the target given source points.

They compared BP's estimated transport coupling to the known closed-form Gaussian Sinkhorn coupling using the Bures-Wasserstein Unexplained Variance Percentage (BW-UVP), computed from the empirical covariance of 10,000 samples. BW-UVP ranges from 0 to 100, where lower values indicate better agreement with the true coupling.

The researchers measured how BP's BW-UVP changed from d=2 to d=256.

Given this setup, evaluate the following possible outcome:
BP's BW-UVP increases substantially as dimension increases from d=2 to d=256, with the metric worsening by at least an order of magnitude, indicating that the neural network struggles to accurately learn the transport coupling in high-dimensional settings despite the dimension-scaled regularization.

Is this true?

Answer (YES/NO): NO